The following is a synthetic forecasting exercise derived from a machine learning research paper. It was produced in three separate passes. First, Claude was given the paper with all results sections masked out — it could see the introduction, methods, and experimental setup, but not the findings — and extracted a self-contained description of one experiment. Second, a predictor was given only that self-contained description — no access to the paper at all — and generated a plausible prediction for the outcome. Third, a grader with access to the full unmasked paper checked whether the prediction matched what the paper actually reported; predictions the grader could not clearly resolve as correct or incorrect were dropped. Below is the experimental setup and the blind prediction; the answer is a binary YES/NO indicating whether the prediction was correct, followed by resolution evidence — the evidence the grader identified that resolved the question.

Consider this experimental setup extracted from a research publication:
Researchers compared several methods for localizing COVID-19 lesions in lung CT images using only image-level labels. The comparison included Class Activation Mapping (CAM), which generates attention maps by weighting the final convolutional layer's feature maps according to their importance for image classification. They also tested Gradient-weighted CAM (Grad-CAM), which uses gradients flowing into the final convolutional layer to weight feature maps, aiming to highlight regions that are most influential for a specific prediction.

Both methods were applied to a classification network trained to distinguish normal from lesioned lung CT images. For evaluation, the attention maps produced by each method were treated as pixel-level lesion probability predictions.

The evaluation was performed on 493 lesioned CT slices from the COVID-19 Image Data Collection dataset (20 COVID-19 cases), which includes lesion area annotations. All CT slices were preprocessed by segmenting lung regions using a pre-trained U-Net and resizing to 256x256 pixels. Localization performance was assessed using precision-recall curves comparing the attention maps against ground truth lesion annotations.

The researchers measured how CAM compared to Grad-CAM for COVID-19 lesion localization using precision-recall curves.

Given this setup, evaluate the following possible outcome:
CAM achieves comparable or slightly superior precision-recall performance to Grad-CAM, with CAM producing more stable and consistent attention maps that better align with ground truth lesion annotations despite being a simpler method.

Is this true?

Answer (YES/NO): NO